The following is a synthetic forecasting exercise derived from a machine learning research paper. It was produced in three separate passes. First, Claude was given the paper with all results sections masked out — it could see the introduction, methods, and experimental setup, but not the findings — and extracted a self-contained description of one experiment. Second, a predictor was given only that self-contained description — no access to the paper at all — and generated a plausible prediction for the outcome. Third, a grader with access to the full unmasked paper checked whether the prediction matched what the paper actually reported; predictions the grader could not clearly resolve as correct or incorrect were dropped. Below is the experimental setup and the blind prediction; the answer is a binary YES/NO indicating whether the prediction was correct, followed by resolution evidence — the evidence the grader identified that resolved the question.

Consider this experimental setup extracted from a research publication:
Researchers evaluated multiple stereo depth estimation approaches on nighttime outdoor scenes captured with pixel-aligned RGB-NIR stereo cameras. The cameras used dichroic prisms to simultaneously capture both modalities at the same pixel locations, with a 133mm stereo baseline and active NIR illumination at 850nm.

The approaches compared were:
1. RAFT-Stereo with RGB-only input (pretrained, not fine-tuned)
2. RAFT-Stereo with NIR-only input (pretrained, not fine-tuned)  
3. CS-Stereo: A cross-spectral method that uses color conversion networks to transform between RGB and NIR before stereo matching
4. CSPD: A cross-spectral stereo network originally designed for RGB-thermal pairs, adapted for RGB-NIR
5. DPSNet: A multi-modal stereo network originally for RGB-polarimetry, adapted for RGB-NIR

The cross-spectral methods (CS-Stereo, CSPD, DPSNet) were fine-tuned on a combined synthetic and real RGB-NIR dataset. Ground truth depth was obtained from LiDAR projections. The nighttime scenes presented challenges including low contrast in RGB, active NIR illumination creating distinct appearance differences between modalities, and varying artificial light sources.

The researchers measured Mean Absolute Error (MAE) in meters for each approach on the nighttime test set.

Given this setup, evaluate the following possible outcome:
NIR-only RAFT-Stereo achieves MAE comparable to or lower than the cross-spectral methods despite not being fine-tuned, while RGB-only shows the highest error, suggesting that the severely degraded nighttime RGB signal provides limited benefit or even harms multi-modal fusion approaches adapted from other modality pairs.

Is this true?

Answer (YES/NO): NO